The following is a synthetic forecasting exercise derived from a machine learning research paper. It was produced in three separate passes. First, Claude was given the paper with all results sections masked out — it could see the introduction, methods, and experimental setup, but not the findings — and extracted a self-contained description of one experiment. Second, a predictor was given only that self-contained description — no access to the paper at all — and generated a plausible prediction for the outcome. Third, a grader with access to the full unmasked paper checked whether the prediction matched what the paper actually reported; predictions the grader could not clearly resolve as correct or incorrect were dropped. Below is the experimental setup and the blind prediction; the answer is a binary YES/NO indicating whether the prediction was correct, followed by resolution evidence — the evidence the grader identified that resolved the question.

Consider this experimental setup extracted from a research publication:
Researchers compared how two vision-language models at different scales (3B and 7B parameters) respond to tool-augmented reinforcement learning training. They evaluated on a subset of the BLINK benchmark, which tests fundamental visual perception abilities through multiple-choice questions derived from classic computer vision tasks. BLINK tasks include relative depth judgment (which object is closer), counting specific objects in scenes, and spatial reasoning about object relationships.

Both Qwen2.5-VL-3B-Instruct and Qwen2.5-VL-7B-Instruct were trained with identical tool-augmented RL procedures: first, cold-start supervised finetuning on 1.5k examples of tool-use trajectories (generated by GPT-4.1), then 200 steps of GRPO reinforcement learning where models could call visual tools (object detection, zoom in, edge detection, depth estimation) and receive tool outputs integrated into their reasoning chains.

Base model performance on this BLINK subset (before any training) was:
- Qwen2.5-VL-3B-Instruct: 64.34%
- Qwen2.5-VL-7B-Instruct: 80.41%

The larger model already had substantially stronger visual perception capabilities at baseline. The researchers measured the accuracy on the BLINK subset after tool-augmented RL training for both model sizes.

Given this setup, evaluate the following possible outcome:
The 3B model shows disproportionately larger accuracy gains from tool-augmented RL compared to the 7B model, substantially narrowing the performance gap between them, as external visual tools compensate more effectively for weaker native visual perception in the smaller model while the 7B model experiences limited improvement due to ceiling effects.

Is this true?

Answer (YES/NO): NO